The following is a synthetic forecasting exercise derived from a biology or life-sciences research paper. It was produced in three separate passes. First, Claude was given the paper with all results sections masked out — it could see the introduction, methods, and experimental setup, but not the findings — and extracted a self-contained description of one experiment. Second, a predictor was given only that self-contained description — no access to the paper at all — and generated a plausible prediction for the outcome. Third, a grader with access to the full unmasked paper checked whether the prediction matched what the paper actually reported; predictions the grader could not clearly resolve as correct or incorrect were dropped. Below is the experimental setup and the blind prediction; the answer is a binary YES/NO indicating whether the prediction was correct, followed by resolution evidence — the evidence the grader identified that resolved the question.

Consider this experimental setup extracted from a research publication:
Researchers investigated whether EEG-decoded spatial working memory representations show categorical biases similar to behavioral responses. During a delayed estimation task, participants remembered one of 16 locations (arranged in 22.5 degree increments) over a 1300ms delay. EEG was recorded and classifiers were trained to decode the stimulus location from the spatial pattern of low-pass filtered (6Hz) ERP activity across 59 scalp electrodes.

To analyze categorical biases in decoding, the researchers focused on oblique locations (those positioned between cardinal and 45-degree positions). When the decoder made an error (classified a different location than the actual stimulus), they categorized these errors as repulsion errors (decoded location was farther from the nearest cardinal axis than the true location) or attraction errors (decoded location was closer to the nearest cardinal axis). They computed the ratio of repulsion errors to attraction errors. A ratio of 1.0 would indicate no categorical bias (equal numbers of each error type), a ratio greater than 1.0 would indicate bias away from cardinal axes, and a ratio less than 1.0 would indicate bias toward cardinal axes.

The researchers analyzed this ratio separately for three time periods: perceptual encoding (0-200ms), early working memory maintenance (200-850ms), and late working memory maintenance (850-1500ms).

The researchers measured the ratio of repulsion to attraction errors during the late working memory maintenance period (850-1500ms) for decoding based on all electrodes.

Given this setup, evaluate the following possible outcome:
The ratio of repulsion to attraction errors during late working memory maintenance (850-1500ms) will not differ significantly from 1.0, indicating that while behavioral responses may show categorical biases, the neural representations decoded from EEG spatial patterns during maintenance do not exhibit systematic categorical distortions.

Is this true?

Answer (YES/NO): NO